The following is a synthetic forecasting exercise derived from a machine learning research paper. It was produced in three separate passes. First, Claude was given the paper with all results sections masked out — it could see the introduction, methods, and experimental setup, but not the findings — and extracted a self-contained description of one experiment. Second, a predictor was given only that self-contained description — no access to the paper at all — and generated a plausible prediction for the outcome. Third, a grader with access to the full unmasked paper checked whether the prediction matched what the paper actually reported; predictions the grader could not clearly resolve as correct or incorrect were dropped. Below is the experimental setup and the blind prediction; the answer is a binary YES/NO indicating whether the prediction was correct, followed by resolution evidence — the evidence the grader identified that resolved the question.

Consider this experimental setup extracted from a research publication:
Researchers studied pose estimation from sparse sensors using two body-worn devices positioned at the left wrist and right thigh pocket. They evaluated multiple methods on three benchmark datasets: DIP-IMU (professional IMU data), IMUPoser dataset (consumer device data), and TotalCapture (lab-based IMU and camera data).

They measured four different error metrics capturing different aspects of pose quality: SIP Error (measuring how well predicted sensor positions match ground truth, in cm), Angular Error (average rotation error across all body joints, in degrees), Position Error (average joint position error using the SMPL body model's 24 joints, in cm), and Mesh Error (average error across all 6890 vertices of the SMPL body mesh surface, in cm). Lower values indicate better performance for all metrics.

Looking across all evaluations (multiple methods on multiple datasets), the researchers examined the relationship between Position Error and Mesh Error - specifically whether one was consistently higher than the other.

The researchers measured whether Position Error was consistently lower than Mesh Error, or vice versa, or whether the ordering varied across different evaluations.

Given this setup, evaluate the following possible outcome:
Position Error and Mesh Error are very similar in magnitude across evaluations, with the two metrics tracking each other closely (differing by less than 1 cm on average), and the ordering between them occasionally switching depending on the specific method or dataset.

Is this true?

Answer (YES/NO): NO